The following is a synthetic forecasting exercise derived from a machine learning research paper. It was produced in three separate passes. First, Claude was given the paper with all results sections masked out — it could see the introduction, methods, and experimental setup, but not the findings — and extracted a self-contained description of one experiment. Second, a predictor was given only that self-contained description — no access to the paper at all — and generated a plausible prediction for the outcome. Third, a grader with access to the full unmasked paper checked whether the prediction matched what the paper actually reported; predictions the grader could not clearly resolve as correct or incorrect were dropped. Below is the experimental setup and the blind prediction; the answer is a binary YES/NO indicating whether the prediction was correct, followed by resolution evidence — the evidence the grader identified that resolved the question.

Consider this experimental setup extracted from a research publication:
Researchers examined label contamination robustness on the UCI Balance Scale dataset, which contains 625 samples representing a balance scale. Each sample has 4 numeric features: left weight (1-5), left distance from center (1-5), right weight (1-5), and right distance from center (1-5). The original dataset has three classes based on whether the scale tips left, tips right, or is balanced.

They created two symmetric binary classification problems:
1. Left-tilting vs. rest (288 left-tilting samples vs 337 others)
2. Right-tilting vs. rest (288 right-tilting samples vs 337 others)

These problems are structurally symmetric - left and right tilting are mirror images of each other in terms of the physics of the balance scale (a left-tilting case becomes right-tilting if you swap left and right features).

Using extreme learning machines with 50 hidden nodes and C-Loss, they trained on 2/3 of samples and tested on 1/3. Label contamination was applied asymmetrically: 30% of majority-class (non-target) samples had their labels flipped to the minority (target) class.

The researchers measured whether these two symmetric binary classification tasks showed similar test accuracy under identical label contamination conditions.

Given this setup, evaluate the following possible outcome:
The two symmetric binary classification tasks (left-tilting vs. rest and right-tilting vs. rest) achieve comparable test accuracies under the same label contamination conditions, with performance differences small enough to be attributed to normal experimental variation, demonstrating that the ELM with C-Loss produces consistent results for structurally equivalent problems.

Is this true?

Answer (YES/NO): YES